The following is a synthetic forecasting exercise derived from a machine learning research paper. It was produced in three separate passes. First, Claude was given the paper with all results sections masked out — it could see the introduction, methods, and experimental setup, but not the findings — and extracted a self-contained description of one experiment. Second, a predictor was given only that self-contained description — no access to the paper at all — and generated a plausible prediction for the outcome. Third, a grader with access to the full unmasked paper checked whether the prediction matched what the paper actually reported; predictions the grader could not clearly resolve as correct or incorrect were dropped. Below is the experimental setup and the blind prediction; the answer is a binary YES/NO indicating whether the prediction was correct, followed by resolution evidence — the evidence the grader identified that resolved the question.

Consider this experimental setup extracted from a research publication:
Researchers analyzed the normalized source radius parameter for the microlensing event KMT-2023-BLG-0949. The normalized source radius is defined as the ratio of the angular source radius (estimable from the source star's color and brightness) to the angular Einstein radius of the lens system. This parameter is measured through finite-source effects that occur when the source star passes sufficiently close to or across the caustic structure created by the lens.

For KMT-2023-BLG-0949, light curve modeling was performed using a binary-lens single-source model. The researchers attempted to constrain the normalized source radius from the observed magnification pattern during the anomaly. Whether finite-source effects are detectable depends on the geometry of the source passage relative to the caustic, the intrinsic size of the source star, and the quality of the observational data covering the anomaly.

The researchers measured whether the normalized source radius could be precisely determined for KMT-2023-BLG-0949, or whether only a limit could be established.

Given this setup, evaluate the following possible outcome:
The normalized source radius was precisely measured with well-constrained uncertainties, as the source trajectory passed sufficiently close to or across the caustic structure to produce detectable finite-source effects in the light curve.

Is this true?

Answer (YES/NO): NO